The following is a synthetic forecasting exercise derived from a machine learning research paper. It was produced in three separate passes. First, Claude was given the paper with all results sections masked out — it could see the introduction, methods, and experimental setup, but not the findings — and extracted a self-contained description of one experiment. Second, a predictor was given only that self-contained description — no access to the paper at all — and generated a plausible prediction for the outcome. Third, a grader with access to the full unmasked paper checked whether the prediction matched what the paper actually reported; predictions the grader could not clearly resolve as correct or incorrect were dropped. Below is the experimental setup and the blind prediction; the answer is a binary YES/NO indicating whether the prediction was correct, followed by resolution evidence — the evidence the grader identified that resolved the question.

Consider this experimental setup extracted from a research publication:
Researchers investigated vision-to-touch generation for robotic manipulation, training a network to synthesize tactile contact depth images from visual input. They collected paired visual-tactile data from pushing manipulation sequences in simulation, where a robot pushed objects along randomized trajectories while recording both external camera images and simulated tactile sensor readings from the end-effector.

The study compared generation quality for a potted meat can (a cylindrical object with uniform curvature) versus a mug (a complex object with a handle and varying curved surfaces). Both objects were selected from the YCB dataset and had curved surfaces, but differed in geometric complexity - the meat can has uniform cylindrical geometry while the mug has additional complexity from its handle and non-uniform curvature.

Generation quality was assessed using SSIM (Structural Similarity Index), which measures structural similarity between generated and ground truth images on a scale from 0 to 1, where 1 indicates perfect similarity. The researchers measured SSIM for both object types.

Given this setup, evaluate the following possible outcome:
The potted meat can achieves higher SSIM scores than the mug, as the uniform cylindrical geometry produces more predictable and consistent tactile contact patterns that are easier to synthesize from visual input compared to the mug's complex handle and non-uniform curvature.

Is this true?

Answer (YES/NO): YES